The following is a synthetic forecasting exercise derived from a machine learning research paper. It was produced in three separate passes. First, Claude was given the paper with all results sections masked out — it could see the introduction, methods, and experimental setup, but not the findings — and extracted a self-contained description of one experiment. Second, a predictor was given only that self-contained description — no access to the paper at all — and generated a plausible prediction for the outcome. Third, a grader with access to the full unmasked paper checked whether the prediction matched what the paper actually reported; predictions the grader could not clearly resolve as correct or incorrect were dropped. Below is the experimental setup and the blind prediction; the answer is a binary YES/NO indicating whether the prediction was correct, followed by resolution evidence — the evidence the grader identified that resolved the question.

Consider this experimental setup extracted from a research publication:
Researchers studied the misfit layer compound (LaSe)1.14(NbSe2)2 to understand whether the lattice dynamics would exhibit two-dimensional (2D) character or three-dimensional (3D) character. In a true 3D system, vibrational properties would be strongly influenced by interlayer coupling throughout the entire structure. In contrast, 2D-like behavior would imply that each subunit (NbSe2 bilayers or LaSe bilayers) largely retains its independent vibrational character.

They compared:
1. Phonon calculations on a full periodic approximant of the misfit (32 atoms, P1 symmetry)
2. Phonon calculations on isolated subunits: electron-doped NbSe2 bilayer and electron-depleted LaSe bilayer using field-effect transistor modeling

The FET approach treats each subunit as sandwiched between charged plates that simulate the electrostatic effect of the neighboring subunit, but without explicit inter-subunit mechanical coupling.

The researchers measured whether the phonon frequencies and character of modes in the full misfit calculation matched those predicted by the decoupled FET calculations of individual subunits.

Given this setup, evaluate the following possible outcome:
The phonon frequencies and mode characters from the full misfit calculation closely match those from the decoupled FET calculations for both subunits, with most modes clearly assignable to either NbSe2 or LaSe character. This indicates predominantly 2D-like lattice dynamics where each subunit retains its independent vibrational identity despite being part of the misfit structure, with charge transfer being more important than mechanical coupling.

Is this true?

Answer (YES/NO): YES